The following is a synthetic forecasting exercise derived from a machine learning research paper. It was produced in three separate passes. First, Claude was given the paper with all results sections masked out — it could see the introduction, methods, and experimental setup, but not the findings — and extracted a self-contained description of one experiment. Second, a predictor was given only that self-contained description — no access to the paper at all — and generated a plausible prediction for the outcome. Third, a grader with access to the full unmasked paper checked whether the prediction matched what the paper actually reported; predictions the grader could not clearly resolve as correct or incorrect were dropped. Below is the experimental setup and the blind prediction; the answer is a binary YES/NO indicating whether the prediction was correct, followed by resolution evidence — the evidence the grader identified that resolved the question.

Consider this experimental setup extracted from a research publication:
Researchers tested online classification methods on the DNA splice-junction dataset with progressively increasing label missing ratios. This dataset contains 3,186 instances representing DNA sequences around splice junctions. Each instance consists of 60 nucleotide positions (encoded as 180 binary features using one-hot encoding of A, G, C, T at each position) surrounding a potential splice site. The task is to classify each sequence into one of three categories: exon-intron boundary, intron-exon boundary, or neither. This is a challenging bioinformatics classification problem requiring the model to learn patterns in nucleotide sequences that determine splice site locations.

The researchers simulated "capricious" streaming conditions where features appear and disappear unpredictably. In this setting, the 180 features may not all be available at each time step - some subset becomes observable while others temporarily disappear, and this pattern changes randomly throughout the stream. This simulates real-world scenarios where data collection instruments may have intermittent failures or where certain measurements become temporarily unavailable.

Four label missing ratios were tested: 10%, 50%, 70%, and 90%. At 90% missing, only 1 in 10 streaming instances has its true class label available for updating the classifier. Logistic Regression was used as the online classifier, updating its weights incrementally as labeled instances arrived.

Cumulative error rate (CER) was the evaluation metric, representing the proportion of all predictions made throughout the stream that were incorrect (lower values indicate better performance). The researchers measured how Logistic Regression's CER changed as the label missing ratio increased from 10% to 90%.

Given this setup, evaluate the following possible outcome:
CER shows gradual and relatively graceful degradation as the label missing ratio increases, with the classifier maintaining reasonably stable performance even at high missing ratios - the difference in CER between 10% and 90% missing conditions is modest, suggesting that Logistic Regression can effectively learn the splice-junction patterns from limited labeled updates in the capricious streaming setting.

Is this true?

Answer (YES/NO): NO